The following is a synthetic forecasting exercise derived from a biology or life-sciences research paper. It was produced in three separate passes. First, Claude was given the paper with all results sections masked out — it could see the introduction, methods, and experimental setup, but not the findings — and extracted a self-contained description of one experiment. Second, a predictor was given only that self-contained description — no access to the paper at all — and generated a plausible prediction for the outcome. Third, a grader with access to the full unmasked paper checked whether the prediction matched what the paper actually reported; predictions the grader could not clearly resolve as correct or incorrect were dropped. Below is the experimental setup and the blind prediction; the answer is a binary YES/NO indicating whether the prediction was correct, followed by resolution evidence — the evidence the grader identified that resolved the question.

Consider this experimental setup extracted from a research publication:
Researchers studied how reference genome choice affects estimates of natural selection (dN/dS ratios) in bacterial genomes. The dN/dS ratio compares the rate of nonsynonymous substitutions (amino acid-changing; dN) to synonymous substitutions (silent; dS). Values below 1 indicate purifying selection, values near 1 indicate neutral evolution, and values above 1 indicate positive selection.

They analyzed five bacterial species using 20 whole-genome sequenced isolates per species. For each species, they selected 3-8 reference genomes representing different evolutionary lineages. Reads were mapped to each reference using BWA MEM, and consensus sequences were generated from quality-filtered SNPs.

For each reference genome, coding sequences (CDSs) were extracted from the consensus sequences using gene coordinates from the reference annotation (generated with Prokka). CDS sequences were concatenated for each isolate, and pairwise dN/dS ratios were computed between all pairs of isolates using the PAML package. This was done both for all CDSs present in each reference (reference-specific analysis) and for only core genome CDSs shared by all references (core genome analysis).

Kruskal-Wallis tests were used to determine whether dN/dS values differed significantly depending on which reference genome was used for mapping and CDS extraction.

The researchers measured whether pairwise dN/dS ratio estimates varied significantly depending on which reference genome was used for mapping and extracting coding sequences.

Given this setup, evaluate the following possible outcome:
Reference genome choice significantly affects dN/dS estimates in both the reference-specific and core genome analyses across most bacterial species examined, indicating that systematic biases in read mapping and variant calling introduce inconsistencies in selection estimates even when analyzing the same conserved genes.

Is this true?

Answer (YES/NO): YES